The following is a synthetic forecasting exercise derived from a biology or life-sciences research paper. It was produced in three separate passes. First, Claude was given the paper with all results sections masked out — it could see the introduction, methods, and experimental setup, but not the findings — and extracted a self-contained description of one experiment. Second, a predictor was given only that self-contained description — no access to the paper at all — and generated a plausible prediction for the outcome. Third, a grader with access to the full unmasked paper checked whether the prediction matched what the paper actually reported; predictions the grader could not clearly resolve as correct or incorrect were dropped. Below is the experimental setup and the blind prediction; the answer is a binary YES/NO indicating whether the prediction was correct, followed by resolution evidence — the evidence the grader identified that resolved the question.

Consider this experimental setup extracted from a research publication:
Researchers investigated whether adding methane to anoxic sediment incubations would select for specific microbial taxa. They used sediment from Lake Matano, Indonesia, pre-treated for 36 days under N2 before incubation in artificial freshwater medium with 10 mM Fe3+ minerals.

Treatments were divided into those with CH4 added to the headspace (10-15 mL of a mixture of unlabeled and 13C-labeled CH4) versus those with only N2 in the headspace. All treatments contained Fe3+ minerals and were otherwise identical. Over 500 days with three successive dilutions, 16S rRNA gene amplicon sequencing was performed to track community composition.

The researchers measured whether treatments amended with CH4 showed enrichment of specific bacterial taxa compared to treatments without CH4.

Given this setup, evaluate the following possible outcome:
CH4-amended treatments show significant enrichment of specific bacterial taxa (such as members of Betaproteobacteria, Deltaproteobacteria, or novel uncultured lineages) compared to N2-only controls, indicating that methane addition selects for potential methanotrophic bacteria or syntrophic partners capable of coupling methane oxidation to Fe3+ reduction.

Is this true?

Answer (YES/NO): NO